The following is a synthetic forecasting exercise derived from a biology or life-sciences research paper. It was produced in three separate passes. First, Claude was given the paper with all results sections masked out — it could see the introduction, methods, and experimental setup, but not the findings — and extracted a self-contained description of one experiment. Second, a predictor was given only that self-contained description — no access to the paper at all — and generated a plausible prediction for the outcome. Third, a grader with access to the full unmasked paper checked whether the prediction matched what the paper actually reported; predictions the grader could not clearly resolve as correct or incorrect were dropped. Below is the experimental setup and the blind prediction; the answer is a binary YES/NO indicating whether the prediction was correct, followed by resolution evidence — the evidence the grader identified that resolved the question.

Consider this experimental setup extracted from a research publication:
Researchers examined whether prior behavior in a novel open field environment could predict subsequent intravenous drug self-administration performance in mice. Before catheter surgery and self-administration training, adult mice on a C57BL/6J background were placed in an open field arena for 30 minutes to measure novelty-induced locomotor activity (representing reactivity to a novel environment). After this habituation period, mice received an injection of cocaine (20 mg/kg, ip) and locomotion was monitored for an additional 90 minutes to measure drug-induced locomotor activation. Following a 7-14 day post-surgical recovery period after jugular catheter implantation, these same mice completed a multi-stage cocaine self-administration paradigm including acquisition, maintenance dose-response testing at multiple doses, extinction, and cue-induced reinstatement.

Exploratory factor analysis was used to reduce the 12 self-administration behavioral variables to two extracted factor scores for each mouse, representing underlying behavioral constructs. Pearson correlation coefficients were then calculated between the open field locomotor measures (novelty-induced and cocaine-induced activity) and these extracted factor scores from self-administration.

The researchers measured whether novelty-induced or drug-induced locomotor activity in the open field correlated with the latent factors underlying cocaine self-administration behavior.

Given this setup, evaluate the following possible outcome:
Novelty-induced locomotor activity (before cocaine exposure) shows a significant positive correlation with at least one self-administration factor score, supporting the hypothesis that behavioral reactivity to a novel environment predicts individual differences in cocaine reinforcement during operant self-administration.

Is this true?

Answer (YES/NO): YES